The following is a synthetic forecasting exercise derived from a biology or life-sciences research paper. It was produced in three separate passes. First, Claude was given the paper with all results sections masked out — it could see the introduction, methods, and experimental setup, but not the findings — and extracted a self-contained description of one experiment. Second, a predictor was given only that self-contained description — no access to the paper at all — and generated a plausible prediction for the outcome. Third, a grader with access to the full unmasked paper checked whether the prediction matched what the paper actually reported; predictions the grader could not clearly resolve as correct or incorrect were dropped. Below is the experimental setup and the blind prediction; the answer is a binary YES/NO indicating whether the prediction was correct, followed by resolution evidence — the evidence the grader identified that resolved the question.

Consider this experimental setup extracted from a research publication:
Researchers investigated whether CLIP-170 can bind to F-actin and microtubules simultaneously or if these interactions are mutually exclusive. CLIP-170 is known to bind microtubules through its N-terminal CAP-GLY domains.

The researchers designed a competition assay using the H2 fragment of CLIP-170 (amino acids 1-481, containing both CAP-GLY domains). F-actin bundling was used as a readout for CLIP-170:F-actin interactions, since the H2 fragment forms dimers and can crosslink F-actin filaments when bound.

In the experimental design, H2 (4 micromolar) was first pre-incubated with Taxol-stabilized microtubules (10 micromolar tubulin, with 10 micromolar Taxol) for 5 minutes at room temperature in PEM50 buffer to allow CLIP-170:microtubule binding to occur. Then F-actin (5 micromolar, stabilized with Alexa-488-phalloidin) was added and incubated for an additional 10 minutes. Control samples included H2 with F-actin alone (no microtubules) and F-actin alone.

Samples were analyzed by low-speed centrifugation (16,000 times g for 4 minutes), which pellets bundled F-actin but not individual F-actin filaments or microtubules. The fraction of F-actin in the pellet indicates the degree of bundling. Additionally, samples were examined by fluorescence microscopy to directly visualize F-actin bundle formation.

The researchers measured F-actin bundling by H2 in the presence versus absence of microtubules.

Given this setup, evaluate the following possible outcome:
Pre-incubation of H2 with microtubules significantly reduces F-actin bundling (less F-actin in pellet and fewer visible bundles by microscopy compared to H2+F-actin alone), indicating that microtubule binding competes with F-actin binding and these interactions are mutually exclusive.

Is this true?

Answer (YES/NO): YES